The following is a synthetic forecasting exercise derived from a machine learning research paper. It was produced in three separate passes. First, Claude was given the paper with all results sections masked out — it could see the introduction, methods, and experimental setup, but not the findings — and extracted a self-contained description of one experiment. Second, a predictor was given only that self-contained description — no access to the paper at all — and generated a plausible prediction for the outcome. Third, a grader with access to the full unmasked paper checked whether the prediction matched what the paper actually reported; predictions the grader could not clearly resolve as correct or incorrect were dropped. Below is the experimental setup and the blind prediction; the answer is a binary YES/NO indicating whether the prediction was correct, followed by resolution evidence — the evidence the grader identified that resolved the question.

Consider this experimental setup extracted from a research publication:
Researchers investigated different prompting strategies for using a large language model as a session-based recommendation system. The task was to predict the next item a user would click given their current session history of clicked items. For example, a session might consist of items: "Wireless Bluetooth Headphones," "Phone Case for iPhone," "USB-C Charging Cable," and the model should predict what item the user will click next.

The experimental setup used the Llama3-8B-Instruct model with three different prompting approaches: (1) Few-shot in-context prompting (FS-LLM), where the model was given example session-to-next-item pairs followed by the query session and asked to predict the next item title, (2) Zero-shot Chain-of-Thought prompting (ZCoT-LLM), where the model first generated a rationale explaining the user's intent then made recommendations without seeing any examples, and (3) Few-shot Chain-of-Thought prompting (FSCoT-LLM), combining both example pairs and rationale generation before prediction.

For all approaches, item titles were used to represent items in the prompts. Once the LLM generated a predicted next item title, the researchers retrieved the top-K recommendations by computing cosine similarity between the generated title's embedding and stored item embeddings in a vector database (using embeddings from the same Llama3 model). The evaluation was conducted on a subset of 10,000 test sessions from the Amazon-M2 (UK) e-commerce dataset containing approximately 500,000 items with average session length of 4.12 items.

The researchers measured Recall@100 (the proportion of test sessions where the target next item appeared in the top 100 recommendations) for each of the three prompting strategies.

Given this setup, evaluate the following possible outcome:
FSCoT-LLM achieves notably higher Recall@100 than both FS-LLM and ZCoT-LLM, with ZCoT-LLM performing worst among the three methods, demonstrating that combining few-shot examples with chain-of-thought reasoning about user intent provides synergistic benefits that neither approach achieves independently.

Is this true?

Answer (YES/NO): NO